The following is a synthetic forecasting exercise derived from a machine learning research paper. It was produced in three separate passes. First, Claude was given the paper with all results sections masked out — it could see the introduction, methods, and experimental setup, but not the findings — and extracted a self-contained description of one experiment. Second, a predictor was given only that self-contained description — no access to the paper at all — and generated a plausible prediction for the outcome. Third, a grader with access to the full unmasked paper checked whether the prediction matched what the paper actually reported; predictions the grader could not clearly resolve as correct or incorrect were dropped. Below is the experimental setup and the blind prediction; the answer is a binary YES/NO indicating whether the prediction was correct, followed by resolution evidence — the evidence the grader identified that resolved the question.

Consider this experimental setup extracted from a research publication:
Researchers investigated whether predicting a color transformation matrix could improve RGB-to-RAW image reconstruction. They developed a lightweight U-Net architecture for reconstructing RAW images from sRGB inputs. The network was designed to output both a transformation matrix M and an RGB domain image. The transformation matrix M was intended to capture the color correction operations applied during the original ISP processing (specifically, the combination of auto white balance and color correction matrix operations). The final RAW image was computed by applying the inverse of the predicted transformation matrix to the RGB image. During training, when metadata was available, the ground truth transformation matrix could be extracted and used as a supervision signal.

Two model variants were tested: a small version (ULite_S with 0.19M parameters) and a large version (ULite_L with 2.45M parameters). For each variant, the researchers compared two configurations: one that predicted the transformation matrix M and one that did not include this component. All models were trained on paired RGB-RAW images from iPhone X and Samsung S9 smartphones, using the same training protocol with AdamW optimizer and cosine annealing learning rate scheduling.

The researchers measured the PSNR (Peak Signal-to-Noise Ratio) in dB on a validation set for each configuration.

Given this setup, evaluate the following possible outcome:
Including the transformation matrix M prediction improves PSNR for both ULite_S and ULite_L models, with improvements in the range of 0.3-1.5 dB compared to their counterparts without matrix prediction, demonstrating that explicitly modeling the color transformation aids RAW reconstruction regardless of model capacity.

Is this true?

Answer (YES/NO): NO